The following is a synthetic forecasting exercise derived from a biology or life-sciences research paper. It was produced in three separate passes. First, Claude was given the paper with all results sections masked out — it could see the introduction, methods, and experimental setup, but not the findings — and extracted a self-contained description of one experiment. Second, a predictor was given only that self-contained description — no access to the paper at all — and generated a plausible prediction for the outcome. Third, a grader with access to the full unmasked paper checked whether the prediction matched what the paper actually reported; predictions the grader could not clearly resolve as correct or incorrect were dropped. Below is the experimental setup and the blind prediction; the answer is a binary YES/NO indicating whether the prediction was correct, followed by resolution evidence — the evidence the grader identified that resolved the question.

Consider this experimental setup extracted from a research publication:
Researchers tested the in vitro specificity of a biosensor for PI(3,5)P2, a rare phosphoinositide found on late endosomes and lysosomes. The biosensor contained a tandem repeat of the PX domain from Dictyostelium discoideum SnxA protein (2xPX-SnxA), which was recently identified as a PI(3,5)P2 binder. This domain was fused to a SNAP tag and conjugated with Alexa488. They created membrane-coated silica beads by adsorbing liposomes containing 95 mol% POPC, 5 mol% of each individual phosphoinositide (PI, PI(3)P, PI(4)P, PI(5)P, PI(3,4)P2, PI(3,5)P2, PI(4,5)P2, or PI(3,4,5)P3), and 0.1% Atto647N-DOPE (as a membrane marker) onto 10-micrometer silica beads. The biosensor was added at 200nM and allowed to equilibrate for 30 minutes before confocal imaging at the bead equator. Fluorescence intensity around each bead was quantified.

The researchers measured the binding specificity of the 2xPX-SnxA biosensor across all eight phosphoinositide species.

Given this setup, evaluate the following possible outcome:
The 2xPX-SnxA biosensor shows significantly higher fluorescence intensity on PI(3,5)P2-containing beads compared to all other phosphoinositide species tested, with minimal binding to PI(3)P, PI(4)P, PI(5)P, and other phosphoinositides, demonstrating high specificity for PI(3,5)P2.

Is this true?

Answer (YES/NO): YES